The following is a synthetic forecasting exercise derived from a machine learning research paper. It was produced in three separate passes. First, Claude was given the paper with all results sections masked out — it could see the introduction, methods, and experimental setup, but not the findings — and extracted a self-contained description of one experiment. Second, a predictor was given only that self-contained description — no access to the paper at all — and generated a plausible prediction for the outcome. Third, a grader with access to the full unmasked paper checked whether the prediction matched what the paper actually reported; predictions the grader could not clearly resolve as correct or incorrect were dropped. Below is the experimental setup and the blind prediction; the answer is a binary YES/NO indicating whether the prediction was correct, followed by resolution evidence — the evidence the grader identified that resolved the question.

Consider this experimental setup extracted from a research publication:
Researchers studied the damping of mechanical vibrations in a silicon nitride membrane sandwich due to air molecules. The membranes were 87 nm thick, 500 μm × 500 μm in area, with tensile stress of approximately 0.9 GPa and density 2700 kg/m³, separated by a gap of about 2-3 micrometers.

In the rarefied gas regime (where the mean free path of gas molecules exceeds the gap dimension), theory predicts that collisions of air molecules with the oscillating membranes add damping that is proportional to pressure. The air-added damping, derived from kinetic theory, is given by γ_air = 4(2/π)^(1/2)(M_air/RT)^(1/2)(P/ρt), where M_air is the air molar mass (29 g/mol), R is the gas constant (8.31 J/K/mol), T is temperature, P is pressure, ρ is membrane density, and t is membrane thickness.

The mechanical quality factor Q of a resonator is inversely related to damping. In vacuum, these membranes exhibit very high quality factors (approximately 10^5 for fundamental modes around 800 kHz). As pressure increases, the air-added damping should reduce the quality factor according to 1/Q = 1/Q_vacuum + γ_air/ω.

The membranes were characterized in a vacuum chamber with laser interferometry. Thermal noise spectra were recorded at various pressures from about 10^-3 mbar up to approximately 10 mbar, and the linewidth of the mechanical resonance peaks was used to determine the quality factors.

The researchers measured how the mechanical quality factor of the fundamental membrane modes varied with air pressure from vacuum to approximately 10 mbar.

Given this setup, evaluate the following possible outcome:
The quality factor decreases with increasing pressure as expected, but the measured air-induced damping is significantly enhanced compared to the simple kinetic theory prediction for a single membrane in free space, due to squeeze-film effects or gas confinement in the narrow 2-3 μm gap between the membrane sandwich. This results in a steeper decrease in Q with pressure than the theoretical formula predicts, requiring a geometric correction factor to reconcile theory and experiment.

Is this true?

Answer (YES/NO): NO